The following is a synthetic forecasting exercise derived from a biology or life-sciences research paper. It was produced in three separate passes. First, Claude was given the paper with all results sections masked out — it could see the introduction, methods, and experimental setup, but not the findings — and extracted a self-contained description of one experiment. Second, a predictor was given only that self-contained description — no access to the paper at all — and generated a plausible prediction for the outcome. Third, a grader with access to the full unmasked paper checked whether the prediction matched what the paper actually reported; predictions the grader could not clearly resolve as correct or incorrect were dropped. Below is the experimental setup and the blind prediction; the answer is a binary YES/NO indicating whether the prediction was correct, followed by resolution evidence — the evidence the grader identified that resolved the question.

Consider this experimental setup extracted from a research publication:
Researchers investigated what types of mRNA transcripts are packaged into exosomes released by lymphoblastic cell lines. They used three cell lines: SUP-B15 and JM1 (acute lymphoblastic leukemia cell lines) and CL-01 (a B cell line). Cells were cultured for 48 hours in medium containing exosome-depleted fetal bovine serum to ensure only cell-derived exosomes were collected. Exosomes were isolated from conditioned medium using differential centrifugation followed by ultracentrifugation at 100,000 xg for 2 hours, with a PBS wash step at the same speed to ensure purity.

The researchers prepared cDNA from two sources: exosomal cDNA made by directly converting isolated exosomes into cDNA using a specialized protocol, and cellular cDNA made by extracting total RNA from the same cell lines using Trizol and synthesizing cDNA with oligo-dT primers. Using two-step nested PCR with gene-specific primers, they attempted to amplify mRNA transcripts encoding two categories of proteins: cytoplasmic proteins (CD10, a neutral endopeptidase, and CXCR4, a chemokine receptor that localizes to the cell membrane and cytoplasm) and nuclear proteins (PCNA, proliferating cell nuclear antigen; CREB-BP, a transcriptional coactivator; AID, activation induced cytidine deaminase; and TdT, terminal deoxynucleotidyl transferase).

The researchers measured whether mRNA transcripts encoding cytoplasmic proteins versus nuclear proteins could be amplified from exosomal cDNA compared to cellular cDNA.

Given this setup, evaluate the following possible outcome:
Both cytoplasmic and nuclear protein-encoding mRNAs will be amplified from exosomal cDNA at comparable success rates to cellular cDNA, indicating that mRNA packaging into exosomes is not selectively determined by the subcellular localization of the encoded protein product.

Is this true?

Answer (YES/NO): NO